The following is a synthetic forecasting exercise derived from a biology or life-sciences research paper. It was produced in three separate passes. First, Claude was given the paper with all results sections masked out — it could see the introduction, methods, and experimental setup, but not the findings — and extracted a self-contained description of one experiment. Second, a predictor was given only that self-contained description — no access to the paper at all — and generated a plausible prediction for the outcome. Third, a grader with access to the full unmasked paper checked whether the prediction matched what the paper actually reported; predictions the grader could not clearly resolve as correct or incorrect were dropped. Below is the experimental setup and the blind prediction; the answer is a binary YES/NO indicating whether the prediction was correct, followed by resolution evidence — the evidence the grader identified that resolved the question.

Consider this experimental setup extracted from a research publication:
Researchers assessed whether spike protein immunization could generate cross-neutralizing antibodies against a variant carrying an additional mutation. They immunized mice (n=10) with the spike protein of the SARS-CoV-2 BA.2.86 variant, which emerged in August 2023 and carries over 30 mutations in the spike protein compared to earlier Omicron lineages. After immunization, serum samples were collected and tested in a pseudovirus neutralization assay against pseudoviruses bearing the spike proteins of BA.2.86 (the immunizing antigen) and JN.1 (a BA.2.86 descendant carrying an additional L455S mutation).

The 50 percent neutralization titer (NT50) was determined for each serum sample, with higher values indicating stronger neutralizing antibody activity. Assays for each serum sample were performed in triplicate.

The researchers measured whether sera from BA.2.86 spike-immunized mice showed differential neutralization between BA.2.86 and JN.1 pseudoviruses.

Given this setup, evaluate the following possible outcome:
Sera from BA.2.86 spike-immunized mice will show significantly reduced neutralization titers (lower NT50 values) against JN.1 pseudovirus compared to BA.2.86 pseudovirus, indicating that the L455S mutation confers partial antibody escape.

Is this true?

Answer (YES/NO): NO